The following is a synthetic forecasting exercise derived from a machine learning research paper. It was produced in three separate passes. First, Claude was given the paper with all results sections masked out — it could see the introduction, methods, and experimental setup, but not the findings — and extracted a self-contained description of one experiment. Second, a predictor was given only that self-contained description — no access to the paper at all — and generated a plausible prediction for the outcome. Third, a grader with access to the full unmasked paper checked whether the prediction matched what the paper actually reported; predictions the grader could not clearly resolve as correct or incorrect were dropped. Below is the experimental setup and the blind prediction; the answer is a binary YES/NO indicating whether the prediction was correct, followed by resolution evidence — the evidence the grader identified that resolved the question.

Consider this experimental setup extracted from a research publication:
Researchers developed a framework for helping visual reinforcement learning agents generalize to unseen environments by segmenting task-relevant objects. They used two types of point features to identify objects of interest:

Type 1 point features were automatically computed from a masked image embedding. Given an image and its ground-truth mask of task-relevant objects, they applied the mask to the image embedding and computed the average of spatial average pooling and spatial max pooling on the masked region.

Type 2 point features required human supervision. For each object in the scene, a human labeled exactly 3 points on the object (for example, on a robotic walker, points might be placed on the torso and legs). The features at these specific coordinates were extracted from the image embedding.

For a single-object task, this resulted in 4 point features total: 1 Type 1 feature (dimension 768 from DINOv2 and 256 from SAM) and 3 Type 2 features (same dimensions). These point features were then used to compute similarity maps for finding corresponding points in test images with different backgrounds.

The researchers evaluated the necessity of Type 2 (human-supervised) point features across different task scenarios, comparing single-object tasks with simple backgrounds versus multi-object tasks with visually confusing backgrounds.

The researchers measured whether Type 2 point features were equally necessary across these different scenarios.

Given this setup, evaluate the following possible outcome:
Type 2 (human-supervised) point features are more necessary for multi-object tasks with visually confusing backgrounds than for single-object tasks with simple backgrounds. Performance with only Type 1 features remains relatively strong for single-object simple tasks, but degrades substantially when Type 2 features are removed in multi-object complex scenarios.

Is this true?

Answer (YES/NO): YES